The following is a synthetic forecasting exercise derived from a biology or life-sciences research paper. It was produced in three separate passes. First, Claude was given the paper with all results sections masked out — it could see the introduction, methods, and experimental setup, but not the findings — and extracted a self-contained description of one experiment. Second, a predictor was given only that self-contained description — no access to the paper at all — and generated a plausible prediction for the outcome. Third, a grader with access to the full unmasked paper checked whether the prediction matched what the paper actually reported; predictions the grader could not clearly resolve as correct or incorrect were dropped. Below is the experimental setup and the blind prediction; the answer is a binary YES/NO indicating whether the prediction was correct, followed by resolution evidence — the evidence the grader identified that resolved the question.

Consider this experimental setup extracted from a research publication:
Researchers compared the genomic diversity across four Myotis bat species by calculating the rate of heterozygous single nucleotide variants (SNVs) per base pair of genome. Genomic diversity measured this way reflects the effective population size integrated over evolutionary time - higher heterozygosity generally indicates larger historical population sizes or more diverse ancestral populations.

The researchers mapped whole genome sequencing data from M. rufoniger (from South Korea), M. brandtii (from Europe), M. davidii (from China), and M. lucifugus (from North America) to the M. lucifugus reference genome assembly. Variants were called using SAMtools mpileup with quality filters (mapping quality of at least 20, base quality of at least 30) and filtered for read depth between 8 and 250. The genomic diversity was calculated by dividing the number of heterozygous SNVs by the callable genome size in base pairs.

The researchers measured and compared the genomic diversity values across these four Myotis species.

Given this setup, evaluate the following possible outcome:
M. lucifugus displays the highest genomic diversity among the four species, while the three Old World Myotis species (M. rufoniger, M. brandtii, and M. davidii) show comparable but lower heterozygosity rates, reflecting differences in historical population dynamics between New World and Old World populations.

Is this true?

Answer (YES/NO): NO